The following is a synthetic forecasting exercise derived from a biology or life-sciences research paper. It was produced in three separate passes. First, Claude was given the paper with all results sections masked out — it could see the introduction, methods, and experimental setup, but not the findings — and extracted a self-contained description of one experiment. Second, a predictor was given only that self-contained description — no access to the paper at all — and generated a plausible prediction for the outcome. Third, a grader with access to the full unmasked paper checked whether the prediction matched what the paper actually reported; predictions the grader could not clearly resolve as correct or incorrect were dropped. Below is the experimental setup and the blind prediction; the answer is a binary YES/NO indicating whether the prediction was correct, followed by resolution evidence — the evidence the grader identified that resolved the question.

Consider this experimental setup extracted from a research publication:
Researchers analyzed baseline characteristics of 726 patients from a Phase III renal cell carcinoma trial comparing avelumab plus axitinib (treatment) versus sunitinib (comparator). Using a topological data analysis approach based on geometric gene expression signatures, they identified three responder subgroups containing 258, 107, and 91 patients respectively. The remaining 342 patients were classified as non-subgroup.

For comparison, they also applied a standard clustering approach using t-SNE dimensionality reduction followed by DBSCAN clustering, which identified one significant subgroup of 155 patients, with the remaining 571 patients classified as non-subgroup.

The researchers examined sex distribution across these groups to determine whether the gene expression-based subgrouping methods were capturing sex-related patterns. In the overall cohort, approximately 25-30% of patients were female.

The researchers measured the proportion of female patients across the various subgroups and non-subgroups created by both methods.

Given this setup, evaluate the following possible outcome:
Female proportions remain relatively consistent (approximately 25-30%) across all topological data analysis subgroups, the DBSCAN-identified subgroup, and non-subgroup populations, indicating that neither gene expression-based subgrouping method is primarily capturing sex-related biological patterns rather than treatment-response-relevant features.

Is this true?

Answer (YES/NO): YES